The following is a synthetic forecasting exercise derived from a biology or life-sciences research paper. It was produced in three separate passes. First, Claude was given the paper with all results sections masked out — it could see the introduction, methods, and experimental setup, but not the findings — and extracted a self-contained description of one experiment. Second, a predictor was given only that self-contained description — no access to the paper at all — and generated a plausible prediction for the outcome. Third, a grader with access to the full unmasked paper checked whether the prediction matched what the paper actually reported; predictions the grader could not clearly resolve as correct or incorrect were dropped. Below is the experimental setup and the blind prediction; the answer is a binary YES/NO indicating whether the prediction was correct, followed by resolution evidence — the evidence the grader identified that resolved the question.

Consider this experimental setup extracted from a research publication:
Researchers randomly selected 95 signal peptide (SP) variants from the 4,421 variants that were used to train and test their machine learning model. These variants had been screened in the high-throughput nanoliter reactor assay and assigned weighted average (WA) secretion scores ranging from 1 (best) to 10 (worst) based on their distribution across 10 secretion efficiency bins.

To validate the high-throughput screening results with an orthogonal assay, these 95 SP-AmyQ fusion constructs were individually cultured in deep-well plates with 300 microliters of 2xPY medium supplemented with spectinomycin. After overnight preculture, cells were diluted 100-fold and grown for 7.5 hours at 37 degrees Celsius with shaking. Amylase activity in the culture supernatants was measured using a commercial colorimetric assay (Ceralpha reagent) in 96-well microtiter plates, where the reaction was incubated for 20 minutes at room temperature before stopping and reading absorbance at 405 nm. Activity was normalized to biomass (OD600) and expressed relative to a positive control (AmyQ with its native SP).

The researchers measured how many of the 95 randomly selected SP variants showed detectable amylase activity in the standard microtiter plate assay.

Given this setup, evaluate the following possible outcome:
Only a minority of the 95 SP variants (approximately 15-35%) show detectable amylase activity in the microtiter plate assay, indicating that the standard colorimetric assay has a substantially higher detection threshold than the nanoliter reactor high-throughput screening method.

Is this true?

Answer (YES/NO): YES